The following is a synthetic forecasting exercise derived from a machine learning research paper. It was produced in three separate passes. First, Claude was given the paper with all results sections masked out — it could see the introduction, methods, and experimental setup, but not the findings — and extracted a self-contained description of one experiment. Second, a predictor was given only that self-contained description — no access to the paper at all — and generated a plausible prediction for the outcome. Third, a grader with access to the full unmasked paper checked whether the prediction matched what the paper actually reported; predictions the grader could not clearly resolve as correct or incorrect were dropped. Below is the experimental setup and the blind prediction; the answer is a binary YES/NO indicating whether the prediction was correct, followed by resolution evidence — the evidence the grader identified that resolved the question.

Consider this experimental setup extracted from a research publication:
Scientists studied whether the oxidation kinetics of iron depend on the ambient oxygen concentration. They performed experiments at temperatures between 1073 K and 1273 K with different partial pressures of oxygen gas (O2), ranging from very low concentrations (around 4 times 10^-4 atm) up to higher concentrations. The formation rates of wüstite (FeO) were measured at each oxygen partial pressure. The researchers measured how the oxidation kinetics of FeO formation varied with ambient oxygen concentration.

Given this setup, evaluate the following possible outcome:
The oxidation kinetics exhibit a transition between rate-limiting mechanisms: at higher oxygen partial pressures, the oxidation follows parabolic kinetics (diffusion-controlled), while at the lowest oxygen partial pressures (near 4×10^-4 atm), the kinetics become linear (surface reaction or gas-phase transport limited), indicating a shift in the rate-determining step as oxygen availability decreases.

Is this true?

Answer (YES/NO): NO